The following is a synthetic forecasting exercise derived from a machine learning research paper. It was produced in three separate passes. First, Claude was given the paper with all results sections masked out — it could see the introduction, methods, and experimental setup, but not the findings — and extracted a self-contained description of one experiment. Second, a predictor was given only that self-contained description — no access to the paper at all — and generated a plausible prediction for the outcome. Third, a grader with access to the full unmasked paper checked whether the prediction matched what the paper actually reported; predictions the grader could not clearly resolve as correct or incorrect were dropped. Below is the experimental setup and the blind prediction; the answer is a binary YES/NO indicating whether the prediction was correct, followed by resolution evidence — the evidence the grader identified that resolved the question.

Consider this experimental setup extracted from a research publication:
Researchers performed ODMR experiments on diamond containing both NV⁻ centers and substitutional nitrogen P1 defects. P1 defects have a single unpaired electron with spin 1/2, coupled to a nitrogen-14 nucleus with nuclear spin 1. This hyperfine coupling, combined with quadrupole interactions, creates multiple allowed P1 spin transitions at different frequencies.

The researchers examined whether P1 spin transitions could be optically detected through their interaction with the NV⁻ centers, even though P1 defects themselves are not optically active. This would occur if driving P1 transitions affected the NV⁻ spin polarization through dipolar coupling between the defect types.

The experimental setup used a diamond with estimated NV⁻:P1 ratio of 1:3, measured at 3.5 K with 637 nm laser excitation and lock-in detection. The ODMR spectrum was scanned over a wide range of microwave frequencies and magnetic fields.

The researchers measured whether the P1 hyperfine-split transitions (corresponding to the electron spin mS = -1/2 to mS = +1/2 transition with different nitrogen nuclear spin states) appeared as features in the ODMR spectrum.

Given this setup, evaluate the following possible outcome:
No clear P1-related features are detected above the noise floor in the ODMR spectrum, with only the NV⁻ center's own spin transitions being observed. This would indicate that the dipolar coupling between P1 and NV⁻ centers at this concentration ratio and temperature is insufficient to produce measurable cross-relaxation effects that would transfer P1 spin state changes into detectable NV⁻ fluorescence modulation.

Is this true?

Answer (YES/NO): NO